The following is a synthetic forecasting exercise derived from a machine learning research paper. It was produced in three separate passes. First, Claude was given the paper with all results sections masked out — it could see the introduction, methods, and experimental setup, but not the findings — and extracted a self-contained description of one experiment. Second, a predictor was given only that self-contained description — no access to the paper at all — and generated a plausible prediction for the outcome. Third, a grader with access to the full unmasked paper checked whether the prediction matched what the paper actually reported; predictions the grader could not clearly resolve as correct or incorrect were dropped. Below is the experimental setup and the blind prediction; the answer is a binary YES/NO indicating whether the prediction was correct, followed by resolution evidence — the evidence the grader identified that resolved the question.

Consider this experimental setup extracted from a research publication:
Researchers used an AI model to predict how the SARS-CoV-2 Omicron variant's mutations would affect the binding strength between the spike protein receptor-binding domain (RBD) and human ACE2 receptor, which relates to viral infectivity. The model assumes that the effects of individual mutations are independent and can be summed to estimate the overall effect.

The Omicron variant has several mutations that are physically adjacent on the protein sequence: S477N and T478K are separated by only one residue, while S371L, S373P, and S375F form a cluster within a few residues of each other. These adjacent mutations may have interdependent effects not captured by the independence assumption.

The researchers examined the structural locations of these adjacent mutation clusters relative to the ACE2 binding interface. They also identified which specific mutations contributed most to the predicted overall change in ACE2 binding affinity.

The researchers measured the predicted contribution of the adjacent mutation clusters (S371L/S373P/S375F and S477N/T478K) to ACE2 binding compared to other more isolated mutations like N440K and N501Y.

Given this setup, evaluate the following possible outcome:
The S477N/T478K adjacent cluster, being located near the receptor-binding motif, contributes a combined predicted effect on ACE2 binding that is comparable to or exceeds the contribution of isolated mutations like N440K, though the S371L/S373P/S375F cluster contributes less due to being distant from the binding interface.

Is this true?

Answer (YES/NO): YES